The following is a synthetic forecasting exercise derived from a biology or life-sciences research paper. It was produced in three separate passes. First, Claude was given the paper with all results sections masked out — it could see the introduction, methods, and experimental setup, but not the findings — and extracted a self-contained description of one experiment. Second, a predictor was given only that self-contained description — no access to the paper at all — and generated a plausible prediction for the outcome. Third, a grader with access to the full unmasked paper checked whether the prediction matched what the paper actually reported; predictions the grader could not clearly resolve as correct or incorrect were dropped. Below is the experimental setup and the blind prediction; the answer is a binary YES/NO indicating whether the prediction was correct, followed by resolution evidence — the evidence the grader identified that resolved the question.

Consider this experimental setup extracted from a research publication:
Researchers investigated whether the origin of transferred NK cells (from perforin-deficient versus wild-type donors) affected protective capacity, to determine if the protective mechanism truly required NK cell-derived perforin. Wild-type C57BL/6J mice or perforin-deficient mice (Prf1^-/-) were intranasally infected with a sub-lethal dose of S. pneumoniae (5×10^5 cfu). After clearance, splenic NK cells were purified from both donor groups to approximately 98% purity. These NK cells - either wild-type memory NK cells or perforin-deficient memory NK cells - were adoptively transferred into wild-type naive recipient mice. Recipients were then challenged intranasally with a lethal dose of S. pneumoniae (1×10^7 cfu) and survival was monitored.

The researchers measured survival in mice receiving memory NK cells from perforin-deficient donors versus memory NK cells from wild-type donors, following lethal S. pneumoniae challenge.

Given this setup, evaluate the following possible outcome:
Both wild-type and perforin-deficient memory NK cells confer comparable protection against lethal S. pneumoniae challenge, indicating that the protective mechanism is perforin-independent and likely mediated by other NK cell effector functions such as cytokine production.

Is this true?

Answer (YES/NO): NO